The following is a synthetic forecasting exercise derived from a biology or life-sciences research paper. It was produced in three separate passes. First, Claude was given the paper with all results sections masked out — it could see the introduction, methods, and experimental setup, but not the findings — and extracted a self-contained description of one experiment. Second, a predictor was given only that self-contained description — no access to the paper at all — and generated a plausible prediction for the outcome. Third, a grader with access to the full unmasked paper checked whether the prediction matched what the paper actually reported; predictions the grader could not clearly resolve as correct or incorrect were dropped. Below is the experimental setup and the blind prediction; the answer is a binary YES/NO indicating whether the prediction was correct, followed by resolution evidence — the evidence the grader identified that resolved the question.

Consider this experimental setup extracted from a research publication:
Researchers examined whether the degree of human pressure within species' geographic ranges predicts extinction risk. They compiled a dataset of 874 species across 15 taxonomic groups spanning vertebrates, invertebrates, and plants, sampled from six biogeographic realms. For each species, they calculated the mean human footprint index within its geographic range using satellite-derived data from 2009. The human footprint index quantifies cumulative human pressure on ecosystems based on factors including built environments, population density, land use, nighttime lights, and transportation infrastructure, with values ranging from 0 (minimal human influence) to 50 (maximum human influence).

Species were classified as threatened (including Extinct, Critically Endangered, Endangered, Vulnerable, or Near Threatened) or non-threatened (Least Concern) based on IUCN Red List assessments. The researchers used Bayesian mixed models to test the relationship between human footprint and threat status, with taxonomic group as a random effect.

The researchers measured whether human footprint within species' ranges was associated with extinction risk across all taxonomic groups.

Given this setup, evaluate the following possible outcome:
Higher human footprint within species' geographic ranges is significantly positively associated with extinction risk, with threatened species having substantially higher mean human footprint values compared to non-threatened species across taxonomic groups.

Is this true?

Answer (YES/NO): YES